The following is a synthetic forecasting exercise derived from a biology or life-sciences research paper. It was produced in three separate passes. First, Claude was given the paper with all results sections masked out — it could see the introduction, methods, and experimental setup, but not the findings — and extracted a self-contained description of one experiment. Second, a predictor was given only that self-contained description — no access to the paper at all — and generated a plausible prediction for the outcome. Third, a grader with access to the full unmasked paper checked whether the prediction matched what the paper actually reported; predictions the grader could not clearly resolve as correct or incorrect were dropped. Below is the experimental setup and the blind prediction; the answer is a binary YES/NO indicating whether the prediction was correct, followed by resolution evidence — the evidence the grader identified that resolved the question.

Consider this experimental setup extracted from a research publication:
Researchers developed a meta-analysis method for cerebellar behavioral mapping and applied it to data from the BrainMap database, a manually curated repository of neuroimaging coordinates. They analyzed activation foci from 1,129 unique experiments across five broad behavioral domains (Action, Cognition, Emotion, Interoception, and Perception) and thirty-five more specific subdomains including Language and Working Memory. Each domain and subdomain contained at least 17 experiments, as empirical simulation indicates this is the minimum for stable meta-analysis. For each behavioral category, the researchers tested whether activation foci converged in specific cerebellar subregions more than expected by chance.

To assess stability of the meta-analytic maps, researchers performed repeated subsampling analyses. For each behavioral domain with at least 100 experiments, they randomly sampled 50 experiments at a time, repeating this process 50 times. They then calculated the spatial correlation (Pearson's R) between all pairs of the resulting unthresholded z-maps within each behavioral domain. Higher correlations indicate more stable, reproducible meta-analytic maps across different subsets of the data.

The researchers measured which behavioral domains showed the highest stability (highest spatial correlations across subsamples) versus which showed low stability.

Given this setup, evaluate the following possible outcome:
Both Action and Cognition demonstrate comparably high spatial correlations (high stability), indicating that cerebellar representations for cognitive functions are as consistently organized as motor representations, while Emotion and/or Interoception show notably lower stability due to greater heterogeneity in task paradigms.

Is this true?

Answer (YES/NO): NO